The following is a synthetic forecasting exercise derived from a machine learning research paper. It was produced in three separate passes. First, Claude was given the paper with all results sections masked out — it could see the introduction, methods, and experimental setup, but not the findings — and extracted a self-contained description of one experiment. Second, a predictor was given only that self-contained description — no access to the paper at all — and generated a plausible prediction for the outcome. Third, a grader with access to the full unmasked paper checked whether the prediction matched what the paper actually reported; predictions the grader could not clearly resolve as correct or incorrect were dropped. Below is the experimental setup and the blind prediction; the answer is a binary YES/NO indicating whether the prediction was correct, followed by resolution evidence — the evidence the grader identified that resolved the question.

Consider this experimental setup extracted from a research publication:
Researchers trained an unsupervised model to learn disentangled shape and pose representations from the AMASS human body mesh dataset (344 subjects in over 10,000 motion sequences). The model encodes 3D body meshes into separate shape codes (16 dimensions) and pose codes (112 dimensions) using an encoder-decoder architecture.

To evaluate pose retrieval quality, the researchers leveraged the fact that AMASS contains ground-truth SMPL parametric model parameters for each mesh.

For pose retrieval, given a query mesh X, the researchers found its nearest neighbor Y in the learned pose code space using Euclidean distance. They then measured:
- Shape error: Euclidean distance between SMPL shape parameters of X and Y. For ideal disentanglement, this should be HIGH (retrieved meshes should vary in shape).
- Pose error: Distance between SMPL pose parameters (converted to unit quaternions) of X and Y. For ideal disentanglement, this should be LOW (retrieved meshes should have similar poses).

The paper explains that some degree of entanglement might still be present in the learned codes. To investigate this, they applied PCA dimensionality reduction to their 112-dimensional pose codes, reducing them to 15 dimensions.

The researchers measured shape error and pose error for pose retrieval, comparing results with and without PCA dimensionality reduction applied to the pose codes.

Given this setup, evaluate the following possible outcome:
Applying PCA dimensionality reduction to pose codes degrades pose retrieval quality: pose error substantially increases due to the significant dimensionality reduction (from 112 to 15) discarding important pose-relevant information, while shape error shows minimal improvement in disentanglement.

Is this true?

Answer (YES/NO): NO